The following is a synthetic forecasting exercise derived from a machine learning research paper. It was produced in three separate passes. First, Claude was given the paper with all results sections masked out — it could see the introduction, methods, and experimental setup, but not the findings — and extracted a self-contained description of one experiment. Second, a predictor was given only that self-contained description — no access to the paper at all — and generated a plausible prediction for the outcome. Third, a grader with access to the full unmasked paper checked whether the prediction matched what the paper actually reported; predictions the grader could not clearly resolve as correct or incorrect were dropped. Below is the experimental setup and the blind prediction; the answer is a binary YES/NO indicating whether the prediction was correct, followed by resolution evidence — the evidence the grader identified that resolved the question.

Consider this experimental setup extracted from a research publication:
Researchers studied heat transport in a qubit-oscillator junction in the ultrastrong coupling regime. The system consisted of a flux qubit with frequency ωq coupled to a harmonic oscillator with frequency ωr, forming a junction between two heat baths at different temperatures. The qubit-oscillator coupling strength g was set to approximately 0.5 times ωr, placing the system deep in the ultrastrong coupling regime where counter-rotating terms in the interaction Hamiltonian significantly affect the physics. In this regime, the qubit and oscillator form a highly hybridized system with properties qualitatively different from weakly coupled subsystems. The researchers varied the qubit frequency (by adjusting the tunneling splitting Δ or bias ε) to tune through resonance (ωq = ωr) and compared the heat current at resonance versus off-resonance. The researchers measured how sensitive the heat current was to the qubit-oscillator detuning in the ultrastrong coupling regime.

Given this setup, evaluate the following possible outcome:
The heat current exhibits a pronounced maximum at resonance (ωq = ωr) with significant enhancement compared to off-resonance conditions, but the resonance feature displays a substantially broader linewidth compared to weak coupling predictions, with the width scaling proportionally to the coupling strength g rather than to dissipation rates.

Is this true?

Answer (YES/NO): NO